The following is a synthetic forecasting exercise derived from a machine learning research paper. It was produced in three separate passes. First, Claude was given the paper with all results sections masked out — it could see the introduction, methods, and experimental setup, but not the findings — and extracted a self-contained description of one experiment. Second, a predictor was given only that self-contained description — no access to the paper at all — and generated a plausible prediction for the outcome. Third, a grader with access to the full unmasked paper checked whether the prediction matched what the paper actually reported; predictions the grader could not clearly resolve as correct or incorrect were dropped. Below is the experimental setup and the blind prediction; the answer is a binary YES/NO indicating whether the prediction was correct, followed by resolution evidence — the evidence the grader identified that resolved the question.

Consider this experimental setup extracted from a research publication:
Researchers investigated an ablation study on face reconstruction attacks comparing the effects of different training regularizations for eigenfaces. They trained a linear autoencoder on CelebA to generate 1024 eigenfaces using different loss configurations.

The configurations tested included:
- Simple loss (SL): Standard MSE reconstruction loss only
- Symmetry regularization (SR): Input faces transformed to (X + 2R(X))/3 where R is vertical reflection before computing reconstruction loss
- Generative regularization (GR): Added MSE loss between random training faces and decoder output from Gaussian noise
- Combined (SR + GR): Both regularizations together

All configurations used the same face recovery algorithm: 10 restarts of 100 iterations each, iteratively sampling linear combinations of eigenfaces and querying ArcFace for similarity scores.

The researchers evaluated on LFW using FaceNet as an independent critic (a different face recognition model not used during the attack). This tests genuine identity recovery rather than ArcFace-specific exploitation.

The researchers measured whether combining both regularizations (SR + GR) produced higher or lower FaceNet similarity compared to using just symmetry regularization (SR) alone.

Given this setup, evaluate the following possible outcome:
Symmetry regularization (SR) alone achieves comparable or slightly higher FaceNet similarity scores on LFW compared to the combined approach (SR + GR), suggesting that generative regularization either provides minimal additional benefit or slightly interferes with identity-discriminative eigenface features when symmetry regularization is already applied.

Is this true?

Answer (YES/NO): NO